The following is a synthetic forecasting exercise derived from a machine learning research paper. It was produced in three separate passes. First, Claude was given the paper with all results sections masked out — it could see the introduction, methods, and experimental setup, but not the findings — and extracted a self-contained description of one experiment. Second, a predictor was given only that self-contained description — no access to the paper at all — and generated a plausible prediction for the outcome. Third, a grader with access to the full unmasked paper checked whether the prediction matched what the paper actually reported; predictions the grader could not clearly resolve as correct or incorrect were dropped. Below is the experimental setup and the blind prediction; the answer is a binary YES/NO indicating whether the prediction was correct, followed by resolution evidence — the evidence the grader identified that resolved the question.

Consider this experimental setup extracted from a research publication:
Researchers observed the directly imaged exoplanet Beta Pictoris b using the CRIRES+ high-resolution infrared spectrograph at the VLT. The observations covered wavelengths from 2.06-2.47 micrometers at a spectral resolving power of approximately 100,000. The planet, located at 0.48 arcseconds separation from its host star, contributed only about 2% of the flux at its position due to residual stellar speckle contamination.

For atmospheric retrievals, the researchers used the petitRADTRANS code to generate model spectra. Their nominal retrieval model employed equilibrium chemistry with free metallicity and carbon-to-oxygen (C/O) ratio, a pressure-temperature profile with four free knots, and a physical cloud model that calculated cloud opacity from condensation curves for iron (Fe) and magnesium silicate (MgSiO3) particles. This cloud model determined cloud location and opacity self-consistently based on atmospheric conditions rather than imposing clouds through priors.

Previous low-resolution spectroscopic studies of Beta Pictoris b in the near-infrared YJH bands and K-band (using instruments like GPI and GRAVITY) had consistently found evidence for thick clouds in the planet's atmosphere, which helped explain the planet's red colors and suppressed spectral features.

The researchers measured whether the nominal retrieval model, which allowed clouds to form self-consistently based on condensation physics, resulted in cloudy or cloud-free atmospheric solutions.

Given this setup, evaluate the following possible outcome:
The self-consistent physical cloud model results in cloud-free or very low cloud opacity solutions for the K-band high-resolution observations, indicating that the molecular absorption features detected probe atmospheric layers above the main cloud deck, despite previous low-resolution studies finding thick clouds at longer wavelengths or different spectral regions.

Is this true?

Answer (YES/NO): YES